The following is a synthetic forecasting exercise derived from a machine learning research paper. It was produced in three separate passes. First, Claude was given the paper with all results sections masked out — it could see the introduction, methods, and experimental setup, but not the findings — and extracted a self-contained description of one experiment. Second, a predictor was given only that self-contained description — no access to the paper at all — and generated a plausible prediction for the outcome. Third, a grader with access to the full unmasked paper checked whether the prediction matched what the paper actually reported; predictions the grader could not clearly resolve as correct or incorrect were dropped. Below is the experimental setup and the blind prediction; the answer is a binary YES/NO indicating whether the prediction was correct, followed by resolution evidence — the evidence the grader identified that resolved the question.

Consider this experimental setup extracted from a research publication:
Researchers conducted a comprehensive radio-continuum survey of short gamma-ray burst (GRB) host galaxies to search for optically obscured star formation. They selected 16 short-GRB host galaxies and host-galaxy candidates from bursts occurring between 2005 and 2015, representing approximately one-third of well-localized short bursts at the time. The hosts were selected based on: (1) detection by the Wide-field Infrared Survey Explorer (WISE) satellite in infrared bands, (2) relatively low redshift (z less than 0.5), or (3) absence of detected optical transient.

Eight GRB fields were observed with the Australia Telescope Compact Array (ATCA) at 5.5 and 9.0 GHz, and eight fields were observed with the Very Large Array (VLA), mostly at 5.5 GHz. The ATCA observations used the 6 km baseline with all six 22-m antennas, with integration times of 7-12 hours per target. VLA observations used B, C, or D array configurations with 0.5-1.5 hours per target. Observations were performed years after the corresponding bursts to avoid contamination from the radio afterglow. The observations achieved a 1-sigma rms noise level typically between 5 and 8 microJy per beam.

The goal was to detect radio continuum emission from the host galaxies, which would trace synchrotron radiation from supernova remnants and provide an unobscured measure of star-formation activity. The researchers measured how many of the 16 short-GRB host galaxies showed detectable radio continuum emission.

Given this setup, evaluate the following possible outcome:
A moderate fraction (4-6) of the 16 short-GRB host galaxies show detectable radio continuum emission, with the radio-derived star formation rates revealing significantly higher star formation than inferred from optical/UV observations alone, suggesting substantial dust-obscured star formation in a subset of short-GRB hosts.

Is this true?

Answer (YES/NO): NO